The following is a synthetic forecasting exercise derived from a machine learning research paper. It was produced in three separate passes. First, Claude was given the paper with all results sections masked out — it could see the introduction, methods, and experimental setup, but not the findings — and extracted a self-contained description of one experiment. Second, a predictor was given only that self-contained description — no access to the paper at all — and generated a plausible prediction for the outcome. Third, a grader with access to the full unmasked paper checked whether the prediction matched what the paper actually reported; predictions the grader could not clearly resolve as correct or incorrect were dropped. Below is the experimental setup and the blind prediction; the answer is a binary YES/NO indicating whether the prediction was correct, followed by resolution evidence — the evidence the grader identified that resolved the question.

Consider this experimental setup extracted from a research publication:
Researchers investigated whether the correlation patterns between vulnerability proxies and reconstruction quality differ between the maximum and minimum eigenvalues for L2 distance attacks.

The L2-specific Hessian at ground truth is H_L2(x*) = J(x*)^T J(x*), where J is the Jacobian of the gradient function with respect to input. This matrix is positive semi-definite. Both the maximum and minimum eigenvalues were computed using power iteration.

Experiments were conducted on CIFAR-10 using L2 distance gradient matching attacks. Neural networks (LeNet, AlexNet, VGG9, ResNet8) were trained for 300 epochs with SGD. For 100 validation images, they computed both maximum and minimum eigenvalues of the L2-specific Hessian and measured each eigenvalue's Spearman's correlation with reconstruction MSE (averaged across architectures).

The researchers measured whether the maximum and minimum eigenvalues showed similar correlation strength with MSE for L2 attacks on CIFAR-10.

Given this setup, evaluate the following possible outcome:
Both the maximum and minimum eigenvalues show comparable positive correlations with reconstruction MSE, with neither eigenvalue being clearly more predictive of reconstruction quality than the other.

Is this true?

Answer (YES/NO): NO